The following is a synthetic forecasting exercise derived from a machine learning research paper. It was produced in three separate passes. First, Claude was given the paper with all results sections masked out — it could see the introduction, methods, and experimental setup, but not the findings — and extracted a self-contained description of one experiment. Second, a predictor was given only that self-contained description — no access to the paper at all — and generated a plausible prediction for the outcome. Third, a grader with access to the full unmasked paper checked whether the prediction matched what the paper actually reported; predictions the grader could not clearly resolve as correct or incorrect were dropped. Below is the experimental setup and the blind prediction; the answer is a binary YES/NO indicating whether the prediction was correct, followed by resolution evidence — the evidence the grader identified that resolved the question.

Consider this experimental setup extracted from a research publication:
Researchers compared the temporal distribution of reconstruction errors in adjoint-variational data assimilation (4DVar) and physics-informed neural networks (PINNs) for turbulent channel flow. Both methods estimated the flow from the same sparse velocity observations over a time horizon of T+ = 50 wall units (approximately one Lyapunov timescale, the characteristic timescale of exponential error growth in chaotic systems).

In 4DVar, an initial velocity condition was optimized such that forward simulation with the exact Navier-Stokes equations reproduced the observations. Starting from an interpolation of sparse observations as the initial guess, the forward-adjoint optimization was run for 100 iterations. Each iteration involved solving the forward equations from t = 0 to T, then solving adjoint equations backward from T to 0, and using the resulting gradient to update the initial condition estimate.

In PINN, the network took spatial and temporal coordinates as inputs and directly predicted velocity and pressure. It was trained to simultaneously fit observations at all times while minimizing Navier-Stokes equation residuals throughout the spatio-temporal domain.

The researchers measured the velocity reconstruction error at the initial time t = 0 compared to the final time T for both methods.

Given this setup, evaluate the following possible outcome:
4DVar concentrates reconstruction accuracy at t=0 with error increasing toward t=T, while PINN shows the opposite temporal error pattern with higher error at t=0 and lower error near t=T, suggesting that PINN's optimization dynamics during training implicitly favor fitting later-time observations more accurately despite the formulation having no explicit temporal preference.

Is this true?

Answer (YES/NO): NO